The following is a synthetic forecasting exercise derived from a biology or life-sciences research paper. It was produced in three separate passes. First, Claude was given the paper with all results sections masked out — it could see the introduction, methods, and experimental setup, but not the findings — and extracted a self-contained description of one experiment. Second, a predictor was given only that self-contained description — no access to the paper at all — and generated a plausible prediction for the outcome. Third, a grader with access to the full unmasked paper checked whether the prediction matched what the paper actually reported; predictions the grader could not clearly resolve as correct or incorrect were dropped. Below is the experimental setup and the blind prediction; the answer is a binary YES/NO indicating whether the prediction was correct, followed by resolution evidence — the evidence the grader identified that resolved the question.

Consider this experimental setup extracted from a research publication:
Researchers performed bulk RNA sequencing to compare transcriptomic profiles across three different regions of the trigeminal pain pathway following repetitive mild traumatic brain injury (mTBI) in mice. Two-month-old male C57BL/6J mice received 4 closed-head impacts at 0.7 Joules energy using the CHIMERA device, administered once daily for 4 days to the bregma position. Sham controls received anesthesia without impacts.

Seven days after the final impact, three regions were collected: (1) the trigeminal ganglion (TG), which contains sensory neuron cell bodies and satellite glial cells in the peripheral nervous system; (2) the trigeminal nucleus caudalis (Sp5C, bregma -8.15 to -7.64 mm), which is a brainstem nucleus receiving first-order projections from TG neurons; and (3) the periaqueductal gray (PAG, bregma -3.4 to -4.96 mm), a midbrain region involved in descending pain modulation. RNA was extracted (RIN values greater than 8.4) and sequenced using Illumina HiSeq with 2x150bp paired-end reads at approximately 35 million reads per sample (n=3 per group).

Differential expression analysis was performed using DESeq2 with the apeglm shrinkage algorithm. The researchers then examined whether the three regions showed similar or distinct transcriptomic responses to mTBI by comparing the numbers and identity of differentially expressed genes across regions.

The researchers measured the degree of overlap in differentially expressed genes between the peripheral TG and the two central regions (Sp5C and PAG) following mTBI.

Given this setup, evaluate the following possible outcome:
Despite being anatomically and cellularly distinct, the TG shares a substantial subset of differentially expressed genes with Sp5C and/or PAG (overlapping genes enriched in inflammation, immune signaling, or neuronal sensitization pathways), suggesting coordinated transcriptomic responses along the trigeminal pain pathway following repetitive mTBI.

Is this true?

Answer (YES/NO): NO